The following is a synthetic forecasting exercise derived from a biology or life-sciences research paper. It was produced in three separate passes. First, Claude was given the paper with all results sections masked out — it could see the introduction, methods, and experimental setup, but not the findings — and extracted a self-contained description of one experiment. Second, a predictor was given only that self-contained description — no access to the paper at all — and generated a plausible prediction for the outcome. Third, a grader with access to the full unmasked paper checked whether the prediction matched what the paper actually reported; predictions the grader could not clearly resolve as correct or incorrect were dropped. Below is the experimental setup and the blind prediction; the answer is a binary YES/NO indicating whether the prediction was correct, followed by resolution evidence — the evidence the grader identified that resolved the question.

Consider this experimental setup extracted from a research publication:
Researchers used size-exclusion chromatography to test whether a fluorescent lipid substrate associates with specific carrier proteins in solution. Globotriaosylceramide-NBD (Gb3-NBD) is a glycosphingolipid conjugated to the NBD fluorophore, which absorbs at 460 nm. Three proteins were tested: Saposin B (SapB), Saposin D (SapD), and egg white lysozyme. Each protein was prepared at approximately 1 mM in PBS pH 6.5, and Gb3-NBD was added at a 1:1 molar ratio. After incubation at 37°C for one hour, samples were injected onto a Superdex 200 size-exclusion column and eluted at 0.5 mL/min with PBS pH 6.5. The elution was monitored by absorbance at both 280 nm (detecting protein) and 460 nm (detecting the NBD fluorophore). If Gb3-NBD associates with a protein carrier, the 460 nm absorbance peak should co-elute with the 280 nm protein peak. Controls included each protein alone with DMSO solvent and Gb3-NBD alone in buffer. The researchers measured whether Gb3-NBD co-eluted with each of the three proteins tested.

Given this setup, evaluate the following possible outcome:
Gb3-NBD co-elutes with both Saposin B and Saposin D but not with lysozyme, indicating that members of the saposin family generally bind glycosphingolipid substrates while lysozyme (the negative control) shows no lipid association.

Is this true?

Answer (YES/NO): NO